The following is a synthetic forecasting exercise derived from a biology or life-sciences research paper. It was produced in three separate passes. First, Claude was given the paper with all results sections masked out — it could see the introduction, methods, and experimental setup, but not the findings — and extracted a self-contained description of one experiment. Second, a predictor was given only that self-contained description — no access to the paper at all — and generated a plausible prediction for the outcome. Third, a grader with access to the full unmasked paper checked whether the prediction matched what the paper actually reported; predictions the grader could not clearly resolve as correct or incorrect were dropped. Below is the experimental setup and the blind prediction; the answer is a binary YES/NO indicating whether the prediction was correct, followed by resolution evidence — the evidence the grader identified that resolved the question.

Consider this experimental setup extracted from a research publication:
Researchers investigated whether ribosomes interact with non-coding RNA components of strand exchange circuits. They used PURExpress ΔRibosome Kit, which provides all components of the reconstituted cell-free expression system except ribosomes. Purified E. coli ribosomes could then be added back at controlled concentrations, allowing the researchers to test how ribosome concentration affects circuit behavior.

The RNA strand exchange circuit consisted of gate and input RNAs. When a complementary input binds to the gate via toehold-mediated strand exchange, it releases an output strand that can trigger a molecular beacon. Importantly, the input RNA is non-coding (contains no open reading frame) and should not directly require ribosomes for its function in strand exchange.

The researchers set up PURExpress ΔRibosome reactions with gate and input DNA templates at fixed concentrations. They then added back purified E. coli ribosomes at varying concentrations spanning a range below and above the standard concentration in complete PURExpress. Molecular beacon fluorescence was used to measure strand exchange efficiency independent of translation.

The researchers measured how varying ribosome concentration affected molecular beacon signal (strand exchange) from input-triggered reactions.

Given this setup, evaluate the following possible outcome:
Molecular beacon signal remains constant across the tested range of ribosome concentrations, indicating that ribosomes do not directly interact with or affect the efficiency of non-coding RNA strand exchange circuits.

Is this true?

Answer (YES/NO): NO